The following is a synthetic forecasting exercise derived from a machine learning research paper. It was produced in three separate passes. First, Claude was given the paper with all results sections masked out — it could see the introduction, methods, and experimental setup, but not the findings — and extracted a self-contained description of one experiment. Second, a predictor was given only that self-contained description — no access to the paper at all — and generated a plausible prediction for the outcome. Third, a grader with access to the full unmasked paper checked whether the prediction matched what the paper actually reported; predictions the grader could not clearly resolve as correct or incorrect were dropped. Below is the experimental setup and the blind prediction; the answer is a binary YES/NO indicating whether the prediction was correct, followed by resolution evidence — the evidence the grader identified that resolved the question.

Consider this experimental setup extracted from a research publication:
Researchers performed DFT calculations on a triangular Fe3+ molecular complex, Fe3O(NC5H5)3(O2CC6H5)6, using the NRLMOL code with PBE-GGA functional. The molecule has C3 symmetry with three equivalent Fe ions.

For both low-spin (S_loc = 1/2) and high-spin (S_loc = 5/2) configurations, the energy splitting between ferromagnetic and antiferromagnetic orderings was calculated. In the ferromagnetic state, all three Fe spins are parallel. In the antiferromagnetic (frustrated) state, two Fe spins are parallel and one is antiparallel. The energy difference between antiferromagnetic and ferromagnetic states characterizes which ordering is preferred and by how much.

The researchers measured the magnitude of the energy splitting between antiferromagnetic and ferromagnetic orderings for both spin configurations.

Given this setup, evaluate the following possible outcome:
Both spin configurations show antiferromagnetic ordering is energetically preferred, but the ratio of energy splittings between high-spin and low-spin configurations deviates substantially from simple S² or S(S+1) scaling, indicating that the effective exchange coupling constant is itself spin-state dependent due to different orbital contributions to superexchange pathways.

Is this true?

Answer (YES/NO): YES